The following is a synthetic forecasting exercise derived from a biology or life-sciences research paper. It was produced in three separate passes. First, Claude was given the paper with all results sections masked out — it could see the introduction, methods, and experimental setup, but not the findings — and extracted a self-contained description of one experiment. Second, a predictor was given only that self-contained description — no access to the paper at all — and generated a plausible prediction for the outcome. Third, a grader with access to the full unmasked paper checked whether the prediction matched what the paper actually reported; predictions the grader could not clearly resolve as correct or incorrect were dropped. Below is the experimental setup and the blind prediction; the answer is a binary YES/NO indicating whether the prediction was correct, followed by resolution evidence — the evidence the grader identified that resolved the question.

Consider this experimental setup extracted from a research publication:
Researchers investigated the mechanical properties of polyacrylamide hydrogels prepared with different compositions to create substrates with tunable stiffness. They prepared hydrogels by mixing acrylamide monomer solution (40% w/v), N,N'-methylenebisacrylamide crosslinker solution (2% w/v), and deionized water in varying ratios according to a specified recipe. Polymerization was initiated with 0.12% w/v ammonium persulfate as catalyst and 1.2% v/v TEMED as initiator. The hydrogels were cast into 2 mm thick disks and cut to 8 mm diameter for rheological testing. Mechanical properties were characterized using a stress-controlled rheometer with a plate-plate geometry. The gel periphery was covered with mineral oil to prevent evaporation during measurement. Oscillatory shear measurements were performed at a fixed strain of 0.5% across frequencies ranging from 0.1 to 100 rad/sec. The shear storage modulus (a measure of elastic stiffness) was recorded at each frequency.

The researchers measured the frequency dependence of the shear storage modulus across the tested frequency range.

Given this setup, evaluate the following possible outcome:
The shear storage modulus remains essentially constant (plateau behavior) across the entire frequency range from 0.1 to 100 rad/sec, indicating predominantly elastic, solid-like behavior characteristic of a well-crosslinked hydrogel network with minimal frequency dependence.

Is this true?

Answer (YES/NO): YES